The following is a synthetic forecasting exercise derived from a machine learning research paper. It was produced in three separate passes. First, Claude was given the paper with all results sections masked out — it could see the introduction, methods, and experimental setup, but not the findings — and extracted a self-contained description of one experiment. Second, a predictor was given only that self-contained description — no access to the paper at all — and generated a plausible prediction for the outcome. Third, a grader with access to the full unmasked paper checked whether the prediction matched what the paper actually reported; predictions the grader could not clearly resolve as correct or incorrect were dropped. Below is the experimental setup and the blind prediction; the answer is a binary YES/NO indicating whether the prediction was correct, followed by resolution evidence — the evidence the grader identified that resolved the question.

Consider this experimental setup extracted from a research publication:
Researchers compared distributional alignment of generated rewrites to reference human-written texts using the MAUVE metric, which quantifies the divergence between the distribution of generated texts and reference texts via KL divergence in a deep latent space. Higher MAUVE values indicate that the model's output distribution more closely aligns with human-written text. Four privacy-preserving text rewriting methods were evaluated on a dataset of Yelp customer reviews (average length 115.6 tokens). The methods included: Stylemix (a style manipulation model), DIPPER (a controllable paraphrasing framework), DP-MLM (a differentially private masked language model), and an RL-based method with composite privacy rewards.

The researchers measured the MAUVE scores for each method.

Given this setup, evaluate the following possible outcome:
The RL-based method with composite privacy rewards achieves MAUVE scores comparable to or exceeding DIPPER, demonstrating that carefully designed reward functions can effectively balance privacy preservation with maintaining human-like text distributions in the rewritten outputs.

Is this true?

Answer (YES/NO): YES